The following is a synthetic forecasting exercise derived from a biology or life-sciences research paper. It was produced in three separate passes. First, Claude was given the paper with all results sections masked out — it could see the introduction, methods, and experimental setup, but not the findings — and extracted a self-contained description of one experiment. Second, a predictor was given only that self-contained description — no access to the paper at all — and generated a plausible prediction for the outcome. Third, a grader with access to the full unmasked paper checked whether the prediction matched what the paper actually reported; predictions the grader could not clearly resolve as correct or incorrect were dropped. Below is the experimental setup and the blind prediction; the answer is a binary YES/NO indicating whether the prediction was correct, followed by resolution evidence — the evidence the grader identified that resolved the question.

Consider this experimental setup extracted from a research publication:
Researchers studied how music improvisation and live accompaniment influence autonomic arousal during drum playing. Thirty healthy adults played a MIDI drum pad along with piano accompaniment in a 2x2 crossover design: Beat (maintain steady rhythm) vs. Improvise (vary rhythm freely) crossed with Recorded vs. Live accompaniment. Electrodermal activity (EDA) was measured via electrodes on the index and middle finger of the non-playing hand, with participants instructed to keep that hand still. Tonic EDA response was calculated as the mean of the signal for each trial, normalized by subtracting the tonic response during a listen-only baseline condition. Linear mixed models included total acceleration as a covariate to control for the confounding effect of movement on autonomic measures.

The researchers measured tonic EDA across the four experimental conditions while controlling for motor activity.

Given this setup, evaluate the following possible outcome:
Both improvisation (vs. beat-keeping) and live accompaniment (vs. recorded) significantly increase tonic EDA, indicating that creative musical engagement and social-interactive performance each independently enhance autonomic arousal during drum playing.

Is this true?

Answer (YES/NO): NO